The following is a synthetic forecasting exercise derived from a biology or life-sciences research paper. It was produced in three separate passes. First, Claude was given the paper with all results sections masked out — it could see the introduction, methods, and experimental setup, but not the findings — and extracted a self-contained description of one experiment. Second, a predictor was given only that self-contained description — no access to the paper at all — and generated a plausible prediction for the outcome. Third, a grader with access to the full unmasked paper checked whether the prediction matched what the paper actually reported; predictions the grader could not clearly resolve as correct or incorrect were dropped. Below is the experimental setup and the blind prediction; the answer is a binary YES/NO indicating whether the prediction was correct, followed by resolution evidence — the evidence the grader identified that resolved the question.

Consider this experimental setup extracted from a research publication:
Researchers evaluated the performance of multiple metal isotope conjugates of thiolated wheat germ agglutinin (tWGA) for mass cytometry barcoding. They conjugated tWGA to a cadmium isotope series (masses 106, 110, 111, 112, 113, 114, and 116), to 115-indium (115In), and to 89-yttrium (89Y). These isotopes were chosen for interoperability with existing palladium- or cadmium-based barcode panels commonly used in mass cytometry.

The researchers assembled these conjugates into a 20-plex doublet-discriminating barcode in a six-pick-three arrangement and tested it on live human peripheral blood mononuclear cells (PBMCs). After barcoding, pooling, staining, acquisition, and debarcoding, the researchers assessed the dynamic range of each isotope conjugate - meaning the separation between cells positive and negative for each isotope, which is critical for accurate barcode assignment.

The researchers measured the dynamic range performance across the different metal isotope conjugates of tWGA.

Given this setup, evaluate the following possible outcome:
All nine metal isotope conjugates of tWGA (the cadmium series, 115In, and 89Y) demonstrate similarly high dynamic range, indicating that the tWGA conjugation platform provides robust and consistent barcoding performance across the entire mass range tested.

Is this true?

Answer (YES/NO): NO